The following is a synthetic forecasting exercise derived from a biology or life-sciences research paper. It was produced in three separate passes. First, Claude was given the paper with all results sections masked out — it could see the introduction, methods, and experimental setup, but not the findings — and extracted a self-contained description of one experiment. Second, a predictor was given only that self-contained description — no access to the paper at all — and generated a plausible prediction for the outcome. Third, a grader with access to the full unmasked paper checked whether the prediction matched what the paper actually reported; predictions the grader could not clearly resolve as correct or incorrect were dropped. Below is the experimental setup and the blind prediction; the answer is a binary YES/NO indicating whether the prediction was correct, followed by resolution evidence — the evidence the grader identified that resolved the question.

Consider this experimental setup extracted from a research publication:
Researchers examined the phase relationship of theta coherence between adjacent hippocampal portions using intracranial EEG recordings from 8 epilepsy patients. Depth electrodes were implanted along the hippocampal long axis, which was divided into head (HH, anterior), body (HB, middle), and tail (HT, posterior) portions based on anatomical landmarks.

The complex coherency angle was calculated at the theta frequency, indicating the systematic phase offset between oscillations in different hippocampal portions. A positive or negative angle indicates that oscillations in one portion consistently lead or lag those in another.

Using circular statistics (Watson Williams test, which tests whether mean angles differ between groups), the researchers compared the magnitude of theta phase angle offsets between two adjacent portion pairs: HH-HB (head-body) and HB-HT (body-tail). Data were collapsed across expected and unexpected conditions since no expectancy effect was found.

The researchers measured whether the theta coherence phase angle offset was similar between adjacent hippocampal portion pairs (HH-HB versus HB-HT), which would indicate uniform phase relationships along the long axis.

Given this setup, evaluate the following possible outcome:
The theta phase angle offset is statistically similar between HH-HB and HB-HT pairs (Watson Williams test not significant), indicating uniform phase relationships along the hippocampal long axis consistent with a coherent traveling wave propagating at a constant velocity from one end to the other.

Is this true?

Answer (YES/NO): NO